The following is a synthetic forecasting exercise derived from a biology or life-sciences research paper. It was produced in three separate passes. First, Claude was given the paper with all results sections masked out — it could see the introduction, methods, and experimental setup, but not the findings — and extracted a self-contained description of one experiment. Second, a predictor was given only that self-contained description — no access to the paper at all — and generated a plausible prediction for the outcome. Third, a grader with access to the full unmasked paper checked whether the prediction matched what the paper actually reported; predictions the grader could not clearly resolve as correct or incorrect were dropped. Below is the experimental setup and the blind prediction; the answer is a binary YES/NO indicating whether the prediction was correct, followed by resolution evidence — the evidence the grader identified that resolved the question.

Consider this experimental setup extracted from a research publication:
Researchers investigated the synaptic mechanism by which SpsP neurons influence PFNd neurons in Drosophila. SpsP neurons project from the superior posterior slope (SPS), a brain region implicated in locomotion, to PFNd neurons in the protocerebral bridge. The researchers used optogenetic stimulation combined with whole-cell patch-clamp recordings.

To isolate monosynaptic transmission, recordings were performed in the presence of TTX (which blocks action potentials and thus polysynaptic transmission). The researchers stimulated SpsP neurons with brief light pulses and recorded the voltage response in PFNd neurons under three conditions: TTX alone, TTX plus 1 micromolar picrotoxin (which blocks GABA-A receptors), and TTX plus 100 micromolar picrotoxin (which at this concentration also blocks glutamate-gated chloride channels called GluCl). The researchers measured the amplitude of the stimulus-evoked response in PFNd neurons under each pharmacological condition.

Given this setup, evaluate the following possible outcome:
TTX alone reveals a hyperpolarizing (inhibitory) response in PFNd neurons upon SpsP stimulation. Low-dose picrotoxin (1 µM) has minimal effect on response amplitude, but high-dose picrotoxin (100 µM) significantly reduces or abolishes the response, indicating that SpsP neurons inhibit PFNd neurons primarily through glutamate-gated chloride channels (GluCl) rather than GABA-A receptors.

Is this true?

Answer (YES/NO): YES